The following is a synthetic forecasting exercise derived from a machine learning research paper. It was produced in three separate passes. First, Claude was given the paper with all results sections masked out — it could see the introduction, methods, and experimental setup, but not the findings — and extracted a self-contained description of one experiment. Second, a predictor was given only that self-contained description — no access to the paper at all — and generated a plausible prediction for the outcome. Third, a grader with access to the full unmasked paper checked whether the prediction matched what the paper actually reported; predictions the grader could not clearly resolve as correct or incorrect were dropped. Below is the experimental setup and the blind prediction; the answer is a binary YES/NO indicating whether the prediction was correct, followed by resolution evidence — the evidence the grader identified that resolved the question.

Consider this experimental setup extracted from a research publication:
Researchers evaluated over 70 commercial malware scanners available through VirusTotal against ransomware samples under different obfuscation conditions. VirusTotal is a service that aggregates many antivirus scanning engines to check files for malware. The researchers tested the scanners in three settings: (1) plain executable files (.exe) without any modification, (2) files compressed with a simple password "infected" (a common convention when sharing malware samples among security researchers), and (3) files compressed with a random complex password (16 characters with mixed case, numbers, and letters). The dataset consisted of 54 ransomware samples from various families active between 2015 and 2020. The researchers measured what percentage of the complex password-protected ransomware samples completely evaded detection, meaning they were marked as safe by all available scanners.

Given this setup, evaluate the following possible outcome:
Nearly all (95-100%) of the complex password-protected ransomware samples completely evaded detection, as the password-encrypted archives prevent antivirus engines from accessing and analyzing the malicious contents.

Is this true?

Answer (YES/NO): NO